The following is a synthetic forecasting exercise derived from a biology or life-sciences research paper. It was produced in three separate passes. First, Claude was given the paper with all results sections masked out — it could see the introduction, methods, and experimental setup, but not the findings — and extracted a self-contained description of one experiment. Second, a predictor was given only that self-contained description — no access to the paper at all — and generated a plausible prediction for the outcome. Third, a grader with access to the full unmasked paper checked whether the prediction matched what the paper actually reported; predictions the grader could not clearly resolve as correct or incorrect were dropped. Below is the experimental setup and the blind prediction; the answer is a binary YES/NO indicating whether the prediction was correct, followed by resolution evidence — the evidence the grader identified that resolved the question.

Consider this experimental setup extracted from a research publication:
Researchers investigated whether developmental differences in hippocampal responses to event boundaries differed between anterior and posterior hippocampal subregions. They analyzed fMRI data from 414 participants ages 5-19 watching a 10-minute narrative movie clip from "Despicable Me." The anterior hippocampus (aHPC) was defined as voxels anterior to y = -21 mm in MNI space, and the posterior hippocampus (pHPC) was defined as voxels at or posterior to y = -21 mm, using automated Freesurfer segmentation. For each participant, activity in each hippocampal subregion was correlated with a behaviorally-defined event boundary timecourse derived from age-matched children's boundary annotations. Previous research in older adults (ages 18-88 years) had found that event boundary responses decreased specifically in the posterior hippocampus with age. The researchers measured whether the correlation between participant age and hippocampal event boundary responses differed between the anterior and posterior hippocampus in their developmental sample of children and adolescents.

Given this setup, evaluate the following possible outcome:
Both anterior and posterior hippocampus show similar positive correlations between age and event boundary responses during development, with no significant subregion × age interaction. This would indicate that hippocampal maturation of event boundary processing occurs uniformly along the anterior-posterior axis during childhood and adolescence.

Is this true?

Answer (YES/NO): NO